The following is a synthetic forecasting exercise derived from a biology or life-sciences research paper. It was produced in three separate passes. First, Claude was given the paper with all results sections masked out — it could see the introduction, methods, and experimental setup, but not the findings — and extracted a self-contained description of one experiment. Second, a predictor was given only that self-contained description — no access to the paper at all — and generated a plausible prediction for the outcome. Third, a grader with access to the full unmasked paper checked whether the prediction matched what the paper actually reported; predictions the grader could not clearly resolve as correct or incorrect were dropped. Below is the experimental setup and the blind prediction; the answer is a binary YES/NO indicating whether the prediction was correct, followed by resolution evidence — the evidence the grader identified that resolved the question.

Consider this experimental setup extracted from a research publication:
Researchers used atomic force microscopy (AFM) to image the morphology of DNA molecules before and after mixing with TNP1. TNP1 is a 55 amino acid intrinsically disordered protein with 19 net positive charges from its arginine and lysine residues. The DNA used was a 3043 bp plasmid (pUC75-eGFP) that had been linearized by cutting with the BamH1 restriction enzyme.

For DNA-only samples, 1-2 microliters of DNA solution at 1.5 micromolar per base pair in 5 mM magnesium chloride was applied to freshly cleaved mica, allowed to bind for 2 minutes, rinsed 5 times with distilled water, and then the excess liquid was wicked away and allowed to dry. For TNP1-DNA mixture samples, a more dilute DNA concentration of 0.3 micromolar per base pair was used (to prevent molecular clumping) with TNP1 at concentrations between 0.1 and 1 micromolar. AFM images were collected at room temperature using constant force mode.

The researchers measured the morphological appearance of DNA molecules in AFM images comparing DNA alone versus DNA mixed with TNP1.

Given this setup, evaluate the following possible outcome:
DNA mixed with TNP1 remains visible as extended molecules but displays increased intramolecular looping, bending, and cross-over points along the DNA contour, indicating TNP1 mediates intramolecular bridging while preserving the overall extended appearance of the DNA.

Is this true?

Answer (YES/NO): YES